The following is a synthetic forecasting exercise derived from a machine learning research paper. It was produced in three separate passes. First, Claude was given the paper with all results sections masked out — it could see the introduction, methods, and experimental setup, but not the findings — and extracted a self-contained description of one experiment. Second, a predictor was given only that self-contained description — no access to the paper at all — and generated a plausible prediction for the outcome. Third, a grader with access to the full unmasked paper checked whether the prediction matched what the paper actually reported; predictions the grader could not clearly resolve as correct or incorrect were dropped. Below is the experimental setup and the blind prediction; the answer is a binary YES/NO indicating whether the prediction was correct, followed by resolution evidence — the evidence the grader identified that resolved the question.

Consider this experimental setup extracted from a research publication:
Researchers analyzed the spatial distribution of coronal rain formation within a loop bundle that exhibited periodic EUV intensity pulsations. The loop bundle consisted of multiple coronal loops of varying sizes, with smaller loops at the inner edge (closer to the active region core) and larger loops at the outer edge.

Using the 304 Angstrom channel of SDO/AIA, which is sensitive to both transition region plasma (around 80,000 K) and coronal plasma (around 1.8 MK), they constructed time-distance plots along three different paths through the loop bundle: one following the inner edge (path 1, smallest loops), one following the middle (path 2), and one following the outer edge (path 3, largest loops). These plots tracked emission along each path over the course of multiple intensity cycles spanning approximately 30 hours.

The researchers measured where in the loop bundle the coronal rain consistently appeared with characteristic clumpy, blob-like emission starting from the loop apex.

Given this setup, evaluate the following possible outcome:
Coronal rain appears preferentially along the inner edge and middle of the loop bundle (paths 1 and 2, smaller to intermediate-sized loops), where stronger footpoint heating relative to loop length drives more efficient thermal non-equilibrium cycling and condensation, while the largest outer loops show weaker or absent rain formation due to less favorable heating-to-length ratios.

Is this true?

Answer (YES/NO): YES